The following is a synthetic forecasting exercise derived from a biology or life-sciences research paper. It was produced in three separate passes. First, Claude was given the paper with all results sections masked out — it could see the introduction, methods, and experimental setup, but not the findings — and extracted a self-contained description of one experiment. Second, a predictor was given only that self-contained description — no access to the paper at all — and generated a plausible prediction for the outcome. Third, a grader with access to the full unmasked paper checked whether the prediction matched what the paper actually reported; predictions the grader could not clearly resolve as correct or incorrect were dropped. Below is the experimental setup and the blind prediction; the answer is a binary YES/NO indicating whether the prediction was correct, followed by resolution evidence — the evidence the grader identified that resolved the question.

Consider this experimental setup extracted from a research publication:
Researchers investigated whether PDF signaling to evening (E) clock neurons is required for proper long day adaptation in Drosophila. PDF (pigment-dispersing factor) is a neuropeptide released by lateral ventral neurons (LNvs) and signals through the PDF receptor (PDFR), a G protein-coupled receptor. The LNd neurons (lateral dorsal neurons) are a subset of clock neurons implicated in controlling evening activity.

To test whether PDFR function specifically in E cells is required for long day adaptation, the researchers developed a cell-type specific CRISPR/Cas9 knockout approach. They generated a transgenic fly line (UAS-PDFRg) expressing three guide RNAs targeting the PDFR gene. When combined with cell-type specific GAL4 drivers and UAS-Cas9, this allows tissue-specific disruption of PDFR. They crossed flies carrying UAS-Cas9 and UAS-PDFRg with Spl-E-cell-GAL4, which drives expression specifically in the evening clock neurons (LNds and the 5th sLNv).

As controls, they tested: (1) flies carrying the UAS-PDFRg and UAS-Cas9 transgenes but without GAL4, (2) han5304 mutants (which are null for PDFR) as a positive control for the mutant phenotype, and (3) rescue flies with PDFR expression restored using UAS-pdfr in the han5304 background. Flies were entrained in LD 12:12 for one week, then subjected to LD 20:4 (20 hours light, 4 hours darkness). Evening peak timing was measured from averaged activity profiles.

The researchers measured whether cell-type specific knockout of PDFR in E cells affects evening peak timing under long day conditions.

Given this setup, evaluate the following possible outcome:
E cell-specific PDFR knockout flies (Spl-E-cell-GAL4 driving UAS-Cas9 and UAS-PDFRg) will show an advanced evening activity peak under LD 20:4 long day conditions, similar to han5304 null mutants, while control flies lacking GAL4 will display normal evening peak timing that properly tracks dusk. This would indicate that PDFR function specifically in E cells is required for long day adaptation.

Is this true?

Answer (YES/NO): YES